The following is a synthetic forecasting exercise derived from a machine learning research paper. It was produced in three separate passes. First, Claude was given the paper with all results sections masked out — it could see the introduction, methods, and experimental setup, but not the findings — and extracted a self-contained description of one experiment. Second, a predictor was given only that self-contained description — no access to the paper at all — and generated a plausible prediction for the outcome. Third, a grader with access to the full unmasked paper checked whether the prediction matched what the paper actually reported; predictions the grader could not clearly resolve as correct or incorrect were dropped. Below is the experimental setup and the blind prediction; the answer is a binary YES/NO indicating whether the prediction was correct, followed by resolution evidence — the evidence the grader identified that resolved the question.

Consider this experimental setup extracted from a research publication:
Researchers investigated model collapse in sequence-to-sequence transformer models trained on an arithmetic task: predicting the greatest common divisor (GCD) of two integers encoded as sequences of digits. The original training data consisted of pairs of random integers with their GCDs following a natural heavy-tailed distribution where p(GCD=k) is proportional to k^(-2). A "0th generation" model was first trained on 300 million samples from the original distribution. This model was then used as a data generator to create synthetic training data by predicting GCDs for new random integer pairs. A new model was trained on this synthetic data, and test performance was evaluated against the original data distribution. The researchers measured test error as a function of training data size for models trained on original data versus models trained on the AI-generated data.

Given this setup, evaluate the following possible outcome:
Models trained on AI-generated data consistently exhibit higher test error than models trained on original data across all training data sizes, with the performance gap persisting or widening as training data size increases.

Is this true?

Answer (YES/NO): NO